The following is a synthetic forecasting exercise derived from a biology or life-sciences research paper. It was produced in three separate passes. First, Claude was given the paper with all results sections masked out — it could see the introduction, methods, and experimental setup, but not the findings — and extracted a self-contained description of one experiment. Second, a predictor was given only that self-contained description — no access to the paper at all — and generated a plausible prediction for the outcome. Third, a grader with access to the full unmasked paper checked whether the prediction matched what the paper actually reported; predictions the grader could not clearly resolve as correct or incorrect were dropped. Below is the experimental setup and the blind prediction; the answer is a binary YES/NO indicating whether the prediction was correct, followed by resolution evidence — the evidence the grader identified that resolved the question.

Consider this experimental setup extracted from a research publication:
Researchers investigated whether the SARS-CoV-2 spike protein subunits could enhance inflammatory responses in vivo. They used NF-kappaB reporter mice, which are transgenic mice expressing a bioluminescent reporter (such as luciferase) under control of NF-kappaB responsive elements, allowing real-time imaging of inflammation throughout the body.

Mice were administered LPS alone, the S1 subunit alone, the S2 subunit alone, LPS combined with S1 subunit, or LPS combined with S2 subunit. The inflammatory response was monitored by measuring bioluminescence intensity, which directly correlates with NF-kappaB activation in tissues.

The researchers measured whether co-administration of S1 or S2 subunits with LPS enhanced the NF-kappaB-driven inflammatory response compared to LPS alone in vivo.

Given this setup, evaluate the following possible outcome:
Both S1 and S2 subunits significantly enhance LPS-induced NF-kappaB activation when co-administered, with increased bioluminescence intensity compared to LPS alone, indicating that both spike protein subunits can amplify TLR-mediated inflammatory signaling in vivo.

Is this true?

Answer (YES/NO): YES